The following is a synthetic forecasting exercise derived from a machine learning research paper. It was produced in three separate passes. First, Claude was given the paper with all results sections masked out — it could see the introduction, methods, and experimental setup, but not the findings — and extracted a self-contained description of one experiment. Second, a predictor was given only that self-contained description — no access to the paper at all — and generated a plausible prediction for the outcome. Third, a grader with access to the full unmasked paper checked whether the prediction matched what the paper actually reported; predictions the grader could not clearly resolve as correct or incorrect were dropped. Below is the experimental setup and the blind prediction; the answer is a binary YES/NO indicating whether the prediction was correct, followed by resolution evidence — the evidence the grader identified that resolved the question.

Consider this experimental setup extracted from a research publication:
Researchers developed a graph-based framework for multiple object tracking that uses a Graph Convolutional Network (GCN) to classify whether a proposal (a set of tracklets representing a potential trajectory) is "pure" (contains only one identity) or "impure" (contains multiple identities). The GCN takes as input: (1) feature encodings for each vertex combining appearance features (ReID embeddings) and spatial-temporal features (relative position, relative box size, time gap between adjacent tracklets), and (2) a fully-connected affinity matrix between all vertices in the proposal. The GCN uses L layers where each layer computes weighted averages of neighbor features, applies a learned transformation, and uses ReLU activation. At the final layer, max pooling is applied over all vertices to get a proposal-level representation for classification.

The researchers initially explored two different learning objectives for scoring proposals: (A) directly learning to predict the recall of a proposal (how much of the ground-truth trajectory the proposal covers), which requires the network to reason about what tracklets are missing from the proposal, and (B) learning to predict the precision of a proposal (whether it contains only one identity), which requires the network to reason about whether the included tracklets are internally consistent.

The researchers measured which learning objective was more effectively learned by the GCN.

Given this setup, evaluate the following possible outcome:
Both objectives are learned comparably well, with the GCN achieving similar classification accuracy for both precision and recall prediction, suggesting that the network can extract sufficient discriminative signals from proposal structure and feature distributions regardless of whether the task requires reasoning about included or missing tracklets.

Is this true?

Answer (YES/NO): NO